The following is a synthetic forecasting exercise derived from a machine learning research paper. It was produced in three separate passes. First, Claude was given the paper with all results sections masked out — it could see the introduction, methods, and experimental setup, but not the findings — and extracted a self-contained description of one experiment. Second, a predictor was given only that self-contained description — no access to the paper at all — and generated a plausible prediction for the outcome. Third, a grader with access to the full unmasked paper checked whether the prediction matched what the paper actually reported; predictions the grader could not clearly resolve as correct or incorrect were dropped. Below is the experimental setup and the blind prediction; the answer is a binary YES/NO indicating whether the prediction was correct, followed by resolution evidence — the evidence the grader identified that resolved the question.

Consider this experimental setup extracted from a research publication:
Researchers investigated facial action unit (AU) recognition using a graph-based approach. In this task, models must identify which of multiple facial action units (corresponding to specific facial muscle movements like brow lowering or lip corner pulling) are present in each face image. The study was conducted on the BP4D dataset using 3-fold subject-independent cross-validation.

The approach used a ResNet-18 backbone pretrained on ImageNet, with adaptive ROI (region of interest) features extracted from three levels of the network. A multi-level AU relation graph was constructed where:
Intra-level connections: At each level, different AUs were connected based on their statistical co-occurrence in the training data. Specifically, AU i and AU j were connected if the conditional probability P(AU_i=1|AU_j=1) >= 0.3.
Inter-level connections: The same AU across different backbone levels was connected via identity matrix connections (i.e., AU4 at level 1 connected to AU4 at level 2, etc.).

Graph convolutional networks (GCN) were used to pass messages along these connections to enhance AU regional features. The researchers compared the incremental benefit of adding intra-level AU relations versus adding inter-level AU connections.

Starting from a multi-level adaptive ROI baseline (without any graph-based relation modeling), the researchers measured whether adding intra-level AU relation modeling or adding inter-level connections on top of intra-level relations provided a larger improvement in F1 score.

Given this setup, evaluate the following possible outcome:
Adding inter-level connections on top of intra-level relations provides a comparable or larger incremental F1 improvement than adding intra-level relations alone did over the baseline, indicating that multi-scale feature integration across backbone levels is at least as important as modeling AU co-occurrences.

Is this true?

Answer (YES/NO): NO